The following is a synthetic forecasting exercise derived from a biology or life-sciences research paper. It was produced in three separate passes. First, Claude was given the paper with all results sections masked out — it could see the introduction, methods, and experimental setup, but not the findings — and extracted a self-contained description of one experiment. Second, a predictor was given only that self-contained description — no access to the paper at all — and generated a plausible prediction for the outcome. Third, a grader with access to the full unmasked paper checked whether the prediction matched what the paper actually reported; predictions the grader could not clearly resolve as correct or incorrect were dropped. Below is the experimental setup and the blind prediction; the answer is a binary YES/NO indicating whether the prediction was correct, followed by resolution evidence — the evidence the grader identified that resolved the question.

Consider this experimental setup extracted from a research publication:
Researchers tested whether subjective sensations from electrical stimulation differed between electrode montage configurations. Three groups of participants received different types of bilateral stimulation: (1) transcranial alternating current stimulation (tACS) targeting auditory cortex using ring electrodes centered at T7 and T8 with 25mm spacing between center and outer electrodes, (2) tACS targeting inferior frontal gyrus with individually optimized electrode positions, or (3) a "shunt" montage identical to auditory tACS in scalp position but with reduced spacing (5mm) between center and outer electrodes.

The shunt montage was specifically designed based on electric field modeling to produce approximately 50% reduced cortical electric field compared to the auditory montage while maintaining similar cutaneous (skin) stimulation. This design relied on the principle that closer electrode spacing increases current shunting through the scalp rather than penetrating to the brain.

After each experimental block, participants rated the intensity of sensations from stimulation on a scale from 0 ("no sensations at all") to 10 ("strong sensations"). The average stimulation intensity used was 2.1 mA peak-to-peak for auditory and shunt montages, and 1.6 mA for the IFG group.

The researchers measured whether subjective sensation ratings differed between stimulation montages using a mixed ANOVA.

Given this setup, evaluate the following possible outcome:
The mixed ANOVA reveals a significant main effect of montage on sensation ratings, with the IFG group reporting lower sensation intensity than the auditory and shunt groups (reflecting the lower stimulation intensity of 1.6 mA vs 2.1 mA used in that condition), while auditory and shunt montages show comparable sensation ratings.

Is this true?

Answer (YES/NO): NO